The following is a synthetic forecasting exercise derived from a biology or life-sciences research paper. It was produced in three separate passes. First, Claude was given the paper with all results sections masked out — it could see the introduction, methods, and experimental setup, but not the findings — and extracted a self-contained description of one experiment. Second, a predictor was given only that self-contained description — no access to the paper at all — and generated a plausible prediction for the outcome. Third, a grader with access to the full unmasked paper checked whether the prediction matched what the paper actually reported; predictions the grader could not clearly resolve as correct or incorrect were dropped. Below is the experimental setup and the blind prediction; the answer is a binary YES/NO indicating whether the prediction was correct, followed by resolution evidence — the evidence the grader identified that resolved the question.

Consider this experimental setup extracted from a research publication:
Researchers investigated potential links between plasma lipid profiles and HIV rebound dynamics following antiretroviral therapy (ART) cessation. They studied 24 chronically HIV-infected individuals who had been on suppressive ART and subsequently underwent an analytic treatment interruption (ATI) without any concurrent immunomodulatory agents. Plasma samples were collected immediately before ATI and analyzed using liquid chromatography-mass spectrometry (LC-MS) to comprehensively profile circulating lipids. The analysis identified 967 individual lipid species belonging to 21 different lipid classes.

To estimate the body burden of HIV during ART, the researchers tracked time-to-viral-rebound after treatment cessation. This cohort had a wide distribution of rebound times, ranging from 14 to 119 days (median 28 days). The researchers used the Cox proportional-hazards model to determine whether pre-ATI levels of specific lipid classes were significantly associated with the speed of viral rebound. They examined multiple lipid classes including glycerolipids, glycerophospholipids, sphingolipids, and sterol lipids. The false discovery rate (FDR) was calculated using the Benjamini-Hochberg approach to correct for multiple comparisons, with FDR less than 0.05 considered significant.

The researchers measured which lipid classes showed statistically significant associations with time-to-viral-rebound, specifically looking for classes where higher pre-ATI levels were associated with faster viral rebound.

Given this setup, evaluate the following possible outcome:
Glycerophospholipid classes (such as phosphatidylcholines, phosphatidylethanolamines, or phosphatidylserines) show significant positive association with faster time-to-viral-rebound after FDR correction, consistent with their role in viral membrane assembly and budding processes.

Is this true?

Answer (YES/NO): NO